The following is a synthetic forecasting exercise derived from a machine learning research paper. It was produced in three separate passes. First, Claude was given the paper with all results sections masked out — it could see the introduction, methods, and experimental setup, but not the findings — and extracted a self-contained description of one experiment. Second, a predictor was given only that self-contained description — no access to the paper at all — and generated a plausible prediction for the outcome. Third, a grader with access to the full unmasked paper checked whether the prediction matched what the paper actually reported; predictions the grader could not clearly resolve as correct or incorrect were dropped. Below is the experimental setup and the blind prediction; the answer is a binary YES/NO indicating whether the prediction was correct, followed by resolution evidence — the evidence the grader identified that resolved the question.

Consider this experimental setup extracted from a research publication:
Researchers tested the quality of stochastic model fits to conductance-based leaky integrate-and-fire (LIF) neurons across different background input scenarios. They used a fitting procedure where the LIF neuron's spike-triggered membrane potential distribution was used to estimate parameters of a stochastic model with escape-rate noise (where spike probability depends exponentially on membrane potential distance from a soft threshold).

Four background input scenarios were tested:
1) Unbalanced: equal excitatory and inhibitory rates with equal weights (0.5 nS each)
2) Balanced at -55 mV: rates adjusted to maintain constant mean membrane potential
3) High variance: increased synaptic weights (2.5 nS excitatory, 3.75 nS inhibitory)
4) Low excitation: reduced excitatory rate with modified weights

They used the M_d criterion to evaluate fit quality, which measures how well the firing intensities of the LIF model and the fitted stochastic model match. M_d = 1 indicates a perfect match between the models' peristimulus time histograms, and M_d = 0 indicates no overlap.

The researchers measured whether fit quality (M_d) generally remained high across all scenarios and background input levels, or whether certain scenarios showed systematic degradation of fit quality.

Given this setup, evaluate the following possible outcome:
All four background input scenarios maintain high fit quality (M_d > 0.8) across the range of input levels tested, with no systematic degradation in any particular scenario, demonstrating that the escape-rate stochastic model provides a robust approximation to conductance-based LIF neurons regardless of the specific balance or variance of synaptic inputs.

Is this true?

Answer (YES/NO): NO